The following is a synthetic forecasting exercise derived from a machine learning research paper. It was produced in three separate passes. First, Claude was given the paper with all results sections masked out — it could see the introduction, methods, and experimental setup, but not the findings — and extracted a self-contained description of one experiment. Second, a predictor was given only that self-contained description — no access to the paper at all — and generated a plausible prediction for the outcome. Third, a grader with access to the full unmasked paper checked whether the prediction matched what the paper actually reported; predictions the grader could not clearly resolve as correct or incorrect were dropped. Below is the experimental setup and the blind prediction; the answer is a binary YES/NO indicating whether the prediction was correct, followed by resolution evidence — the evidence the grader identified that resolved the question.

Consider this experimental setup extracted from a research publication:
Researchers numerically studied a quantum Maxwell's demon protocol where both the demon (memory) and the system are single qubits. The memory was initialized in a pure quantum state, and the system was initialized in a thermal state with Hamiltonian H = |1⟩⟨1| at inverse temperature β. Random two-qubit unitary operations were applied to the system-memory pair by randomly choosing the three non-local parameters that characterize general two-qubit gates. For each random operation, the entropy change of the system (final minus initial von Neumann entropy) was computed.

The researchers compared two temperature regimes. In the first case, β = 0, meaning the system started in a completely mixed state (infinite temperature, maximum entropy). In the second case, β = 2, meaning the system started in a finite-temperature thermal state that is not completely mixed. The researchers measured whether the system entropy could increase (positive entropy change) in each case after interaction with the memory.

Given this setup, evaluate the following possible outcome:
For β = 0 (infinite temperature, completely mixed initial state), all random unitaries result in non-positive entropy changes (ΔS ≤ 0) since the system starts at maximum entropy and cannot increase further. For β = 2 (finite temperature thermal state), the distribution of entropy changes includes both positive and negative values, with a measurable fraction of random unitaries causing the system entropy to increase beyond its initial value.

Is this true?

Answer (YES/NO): YES